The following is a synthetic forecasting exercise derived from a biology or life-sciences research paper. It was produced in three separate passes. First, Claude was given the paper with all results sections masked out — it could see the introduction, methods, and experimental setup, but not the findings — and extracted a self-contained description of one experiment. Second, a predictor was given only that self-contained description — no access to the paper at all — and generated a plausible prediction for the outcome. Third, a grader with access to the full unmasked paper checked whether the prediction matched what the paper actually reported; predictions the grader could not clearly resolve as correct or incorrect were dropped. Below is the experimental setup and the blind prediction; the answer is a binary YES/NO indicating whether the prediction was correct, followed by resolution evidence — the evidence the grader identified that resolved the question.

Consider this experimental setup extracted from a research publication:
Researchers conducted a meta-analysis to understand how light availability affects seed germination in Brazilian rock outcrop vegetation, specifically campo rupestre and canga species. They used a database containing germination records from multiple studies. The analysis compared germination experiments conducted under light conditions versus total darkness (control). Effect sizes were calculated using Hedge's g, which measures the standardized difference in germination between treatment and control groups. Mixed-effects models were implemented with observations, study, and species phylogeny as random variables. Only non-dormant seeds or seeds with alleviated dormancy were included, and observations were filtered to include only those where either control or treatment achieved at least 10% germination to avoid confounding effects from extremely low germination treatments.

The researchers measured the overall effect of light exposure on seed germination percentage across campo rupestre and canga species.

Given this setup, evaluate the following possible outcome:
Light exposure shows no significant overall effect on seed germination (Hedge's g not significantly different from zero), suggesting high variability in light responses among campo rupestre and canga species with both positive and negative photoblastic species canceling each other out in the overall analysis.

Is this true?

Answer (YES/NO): NO